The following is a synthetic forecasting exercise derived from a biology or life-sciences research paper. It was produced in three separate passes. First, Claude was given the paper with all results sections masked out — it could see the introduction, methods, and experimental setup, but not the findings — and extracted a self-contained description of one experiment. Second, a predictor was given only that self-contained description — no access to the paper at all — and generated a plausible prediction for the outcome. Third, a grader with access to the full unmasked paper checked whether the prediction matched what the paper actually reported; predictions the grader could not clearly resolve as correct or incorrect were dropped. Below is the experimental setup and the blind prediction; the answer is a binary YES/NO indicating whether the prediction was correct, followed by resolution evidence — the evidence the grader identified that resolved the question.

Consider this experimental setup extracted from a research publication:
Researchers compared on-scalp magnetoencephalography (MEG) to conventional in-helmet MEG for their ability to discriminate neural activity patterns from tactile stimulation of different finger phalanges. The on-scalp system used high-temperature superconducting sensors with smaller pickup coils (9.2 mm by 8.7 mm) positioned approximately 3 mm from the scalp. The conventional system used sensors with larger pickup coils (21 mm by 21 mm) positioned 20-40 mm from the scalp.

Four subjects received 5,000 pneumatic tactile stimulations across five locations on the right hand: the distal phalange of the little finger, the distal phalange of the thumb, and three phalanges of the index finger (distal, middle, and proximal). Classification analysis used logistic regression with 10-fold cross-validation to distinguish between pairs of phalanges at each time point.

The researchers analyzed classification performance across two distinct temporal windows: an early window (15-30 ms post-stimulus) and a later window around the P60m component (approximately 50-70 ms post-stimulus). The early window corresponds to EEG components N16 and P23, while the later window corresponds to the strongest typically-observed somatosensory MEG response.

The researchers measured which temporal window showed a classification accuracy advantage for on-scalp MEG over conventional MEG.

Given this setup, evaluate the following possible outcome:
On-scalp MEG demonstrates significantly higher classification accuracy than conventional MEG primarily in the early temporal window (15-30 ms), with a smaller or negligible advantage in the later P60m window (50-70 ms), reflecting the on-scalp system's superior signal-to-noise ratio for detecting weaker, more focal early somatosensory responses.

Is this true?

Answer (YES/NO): NO